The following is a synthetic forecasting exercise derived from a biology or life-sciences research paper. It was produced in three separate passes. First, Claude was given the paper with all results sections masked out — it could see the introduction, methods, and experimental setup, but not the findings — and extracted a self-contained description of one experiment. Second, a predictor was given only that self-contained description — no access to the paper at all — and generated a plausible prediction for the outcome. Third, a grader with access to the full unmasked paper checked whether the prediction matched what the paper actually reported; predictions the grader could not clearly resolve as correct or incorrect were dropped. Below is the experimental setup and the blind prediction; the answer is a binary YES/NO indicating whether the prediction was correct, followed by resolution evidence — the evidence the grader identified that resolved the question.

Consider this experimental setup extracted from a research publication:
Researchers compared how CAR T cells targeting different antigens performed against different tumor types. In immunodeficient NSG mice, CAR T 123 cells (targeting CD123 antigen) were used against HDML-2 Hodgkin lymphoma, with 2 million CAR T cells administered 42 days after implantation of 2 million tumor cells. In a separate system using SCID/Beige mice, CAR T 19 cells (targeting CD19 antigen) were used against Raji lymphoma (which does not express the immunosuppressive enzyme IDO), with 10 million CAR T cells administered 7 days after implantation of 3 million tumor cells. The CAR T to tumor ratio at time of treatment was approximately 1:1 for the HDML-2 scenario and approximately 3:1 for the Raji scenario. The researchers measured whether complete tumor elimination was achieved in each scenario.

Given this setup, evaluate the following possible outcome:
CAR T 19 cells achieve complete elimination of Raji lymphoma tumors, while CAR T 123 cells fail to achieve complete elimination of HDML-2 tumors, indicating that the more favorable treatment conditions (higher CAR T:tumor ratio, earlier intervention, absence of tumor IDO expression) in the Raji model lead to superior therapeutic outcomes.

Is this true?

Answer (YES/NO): NO